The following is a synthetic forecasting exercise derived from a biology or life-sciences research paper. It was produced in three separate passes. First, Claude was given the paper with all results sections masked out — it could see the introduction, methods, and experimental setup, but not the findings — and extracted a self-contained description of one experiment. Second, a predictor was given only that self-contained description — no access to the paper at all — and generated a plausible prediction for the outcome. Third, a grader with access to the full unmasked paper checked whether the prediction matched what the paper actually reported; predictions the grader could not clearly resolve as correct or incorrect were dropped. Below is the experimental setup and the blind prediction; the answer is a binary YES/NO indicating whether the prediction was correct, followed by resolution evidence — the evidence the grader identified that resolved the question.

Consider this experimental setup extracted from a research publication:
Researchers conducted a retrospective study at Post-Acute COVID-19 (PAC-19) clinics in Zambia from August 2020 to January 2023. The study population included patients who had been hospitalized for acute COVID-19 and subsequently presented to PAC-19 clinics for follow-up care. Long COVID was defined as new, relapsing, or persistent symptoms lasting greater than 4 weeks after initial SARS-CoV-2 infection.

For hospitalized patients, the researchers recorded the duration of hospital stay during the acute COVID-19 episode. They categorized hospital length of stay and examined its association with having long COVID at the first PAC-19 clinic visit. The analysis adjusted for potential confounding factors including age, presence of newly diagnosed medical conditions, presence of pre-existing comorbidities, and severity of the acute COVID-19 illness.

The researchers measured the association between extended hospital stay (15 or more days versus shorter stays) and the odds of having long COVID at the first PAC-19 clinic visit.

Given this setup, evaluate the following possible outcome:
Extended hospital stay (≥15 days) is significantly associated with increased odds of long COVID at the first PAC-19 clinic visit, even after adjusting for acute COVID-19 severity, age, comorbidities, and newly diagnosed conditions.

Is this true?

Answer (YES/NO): YES